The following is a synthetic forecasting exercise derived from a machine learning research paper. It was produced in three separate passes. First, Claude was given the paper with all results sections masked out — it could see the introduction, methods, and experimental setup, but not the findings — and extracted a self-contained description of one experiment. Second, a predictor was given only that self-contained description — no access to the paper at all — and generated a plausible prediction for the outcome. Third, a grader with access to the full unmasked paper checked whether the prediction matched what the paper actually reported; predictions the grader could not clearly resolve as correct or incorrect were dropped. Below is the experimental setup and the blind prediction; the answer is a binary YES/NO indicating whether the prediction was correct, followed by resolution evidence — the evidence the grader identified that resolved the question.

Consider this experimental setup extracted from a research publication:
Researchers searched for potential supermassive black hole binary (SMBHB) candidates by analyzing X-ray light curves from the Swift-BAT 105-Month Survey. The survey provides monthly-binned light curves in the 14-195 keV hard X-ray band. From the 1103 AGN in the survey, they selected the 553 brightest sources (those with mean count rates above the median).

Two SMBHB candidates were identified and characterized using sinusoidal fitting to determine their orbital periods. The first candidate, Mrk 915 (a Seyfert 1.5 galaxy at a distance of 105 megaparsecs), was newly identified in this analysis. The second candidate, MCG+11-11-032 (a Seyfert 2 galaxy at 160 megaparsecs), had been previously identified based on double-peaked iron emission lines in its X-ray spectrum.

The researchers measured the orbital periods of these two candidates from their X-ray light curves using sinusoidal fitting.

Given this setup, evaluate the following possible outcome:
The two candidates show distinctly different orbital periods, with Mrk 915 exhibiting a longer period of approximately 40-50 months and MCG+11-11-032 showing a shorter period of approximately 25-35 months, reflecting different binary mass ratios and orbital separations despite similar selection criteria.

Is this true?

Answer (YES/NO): NO